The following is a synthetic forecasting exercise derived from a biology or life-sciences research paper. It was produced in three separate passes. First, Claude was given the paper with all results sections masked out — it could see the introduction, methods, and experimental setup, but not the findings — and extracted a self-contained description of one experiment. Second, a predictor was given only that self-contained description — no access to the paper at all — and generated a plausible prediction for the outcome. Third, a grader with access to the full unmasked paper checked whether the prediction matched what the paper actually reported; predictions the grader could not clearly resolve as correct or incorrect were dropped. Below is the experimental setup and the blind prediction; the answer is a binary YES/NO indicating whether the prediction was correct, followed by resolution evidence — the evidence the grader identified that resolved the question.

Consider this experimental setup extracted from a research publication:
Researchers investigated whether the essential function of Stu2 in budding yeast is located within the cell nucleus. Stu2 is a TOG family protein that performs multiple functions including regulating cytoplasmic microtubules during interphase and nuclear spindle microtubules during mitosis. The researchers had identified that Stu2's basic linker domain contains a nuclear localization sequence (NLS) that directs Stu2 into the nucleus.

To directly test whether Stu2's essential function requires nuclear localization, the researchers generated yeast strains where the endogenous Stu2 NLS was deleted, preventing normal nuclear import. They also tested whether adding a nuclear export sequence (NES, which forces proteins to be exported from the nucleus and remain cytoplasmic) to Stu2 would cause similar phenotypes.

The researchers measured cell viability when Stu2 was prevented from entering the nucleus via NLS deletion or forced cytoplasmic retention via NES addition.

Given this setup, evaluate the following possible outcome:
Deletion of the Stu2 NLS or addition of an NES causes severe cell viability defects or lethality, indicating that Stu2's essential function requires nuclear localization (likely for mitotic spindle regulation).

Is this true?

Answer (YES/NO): YES